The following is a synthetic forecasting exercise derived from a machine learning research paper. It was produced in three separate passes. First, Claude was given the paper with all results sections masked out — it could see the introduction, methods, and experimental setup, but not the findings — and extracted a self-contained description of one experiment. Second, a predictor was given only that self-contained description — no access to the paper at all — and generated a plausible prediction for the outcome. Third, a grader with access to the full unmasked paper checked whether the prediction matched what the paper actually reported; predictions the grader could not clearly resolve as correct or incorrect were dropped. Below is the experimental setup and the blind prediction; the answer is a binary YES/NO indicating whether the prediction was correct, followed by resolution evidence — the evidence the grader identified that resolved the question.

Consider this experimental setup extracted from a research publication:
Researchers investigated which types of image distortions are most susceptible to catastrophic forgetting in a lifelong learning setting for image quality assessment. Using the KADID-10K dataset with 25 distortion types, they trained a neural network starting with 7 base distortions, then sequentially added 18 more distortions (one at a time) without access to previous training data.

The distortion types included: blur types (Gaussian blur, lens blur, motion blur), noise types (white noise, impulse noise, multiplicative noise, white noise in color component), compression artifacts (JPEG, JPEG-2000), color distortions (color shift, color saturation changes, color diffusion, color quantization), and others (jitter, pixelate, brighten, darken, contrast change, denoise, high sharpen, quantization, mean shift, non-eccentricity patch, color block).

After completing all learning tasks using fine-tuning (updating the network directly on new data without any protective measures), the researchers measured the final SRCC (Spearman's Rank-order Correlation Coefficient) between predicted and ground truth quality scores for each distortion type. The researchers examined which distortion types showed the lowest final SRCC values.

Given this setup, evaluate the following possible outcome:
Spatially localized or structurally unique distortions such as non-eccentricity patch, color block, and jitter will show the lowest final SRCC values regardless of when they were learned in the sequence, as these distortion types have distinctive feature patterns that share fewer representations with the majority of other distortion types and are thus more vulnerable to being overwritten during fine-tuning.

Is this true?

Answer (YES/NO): NO